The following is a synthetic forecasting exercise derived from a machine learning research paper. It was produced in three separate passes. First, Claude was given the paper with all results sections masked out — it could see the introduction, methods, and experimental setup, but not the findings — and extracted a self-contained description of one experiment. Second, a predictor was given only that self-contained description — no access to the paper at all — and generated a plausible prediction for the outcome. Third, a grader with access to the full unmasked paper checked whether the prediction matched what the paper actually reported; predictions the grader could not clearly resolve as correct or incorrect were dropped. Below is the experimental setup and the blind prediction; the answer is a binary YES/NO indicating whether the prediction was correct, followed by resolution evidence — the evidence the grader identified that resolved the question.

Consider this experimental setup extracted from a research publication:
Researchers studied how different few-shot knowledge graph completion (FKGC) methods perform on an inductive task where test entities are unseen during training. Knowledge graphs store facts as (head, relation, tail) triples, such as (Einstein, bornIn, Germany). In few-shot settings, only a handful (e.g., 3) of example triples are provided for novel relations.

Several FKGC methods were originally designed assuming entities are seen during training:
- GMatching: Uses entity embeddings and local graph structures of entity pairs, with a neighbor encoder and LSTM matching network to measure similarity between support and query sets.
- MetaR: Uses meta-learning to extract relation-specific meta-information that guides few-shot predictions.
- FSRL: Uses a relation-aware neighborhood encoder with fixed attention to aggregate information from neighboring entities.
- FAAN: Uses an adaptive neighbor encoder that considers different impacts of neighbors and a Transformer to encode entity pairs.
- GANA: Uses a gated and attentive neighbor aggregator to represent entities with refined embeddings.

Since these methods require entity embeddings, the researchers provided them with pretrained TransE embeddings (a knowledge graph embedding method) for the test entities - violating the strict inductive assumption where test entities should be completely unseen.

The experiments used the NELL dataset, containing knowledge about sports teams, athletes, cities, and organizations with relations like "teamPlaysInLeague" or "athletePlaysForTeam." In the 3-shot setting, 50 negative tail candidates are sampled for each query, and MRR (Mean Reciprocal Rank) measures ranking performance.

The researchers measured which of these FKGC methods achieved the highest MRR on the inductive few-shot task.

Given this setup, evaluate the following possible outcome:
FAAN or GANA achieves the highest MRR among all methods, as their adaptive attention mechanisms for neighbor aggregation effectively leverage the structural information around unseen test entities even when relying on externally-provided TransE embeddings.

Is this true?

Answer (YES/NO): NO